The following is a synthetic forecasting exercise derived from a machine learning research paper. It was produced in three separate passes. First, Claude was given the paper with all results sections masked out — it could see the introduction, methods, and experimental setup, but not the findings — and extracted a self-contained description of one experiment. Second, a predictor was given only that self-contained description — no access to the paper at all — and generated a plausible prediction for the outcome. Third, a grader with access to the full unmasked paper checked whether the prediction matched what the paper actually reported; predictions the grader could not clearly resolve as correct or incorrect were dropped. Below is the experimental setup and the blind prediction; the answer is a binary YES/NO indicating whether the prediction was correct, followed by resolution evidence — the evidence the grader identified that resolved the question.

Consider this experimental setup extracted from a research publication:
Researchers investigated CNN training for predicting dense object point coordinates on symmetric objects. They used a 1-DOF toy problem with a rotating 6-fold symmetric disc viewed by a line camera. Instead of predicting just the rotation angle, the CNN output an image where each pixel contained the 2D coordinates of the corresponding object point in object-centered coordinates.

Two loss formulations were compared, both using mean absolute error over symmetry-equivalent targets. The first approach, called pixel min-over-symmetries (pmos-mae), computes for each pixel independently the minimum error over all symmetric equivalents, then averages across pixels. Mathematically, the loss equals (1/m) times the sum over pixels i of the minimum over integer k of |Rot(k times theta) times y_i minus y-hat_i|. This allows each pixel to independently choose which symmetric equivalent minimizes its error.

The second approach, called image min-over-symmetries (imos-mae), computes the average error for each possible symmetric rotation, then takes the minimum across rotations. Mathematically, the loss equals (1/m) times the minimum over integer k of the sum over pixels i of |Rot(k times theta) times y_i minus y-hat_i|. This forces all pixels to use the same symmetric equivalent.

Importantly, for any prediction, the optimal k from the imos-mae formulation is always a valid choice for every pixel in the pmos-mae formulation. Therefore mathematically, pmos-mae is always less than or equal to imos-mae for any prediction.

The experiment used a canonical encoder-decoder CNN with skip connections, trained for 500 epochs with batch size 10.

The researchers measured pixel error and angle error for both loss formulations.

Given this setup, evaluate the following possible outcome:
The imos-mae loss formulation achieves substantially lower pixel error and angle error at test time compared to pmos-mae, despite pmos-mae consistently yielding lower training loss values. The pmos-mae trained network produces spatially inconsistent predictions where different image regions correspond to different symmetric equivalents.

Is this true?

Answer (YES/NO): YES